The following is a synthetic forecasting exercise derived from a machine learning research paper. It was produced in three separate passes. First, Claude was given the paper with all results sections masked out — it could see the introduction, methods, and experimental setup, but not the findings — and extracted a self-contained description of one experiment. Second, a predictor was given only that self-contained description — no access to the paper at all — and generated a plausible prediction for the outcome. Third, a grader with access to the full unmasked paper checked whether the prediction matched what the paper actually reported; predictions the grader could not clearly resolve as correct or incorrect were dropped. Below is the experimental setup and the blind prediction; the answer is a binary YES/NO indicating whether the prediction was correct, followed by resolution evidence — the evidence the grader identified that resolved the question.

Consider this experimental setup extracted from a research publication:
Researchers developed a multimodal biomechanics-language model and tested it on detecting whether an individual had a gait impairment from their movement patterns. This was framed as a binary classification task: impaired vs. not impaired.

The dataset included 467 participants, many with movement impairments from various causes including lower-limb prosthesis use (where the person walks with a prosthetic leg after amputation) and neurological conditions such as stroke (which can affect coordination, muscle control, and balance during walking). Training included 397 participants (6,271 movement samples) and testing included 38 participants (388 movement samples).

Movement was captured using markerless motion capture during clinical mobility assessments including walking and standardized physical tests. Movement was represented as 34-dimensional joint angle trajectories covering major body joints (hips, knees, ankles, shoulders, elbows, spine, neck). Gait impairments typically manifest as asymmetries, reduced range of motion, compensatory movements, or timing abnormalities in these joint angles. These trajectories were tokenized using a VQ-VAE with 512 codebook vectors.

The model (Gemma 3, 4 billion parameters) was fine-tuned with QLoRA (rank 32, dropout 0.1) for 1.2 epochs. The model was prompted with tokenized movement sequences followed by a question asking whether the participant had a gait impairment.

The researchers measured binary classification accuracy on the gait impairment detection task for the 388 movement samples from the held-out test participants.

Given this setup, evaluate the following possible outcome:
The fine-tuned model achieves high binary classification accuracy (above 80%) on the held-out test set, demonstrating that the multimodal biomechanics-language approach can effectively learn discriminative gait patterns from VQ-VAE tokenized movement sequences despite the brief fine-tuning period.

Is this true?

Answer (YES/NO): YES